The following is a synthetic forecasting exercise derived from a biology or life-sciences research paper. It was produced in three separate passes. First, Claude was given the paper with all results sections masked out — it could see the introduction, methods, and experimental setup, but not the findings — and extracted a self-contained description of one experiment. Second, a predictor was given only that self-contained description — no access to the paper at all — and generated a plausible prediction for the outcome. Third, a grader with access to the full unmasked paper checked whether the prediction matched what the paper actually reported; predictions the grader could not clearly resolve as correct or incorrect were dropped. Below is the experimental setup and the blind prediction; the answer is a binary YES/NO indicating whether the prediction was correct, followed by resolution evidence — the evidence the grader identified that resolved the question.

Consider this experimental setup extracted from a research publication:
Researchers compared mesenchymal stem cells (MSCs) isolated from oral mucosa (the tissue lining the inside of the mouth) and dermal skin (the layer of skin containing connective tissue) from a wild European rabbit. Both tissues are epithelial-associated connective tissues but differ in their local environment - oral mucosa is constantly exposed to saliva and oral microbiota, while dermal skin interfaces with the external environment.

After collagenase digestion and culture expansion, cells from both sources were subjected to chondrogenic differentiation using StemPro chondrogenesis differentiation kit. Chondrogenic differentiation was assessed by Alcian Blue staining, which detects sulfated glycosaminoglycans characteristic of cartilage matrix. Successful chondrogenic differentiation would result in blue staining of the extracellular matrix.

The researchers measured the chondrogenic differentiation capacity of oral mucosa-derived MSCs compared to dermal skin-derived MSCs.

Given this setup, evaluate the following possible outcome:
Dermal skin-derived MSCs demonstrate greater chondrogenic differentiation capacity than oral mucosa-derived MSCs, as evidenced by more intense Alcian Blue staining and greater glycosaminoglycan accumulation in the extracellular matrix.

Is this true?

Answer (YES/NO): NO